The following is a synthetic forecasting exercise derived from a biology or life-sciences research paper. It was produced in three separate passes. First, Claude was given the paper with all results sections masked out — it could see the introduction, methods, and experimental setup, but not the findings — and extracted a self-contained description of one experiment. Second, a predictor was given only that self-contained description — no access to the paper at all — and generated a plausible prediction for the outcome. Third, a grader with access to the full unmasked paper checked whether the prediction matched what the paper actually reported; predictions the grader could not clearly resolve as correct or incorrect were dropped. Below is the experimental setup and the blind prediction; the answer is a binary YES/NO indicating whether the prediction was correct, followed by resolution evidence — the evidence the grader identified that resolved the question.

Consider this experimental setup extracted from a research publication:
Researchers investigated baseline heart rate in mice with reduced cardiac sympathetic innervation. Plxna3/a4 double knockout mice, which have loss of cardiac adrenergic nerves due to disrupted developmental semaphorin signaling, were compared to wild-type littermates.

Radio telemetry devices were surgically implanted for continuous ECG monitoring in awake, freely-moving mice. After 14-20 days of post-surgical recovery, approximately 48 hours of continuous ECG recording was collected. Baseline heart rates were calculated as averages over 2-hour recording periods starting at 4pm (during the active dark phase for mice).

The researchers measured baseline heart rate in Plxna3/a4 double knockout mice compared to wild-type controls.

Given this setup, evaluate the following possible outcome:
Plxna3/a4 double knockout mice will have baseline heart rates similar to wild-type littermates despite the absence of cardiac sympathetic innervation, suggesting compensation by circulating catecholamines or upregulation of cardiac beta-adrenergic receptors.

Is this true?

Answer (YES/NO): YES